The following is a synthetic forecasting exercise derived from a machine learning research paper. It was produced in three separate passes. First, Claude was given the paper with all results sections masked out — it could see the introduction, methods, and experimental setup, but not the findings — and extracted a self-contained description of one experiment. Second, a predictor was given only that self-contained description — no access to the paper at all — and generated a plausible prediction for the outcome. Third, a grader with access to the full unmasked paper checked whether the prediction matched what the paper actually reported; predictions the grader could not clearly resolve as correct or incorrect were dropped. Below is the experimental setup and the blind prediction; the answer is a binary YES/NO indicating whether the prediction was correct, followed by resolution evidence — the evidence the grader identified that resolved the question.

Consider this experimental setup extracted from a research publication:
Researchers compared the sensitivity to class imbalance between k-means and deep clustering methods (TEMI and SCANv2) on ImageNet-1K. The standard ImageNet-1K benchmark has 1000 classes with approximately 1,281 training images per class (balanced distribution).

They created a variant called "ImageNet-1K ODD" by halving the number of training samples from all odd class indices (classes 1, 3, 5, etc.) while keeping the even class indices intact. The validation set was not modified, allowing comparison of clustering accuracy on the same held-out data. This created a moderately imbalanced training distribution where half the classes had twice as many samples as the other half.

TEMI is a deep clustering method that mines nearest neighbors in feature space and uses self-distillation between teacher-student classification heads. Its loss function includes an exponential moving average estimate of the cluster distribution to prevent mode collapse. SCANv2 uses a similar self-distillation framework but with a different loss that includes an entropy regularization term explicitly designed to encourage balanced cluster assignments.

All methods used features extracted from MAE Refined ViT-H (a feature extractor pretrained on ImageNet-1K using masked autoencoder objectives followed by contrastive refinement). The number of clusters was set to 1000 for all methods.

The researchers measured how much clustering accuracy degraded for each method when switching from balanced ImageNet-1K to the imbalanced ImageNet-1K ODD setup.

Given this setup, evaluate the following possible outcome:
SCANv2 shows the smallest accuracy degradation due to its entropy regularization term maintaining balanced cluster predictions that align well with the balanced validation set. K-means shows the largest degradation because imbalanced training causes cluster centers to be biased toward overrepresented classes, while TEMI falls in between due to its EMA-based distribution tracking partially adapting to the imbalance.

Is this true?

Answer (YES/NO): NO